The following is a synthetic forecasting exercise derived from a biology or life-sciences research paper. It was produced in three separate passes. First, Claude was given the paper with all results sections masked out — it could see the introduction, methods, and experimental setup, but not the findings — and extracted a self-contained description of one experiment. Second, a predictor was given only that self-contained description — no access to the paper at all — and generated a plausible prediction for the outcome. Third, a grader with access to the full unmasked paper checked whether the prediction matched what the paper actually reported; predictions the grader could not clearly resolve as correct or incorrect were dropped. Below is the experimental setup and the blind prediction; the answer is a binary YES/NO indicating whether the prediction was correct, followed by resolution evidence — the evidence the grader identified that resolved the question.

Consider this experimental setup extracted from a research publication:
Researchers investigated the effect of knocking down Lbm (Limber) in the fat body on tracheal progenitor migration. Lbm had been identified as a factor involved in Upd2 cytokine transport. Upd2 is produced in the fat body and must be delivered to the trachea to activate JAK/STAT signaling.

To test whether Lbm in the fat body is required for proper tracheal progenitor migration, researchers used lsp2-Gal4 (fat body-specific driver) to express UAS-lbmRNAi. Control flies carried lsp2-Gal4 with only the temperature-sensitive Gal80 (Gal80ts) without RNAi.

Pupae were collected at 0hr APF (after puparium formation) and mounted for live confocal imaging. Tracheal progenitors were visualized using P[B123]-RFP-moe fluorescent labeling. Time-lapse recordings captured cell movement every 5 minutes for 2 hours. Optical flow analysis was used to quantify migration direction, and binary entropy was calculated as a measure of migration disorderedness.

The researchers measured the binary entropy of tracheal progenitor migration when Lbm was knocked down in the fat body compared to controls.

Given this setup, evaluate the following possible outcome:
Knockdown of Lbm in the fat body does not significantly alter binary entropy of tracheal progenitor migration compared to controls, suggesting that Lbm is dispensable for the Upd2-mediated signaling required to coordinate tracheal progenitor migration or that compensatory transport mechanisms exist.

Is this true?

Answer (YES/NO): NO